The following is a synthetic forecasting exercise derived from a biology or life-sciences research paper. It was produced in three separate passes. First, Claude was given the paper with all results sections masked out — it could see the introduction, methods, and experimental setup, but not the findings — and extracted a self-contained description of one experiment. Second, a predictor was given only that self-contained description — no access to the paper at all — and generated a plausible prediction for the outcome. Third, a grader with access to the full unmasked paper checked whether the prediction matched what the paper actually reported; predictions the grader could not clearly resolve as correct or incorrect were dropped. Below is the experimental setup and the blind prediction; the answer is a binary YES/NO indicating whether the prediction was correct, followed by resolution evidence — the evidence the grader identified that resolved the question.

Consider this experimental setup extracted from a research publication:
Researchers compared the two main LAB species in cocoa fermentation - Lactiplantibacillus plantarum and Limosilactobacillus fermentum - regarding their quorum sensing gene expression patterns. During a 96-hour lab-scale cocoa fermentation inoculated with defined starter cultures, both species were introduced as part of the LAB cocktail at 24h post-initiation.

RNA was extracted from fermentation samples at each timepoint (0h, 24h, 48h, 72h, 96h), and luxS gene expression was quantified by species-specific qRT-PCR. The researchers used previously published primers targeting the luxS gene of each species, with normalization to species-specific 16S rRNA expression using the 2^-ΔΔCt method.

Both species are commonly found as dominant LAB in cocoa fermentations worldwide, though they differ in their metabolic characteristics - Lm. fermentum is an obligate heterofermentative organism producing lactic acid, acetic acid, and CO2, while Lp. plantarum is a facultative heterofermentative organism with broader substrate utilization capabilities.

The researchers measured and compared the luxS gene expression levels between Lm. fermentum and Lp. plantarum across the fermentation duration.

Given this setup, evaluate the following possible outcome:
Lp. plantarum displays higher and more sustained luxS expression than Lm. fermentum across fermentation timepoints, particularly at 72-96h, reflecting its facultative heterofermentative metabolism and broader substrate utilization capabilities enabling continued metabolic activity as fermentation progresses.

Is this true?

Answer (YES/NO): YES